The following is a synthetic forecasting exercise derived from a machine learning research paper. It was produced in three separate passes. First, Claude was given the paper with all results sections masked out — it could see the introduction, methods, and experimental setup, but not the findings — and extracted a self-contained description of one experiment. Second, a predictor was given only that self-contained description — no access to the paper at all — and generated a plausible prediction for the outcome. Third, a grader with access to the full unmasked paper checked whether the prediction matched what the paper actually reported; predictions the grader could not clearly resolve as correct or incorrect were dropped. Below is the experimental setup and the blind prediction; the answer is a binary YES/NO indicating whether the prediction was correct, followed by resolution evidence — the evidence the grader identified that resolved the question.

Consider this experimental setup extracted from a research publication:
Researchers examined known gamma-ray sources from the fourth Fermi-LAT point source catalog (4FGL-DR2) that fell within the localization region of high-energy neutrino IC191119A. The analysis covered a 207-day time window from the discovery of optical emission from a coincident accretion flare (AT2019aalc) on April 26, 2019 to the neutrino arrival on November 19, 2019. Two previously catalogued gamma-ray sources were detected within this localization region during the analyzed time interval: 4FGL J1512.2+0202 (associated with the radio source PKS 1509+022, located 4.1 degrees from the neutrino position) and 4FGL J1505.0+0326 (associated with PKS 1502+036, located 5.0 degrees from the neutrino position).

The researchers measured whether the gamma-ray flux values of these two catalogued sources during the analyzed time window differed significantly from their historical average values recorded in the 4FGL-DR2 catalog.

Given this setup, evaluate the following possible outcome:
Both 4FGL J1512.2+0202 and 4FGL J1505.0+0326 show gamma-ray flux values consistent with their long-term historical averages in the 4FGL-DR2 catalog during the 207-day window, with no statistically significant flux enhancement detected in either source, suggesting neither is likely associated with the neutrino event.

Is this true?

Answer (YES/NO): YES